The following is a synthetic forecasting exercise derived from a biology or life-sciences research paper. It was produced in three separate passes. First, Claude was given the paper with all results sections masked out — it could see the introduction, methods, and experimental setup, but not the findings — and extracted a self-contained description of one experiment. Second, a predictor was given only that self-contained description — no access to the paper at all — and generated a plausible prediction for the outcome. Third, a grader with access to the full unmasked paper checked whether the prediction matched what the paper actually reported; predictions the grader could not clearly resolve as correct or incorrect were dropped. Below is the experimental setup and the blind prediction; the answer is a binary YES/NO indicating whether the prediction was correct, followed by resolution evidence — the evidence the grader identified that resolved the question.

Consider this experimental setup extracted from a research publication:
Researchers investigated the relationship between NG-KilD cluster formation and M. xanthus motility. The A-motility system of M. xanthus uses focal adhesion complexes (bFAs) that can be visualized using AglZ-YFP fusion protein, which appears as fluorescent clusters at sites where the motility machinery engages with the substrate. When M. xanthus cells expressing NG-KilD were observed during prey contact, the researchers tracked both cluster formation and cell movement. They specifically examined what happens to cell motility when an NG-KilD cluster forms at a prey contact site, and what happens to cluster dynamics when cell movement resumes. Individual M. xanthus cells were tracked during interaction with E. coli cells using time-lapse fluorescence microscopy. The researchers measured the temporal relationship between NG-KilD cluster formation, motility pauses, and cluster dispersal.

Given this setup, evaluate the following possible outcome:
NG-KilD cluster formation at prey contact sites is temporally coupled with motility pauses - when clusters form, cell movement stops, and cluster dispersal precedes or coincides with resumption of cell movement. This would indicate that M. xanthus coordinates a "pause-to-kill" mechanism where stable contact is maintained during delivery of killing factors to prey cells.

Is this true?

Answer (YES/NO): YES